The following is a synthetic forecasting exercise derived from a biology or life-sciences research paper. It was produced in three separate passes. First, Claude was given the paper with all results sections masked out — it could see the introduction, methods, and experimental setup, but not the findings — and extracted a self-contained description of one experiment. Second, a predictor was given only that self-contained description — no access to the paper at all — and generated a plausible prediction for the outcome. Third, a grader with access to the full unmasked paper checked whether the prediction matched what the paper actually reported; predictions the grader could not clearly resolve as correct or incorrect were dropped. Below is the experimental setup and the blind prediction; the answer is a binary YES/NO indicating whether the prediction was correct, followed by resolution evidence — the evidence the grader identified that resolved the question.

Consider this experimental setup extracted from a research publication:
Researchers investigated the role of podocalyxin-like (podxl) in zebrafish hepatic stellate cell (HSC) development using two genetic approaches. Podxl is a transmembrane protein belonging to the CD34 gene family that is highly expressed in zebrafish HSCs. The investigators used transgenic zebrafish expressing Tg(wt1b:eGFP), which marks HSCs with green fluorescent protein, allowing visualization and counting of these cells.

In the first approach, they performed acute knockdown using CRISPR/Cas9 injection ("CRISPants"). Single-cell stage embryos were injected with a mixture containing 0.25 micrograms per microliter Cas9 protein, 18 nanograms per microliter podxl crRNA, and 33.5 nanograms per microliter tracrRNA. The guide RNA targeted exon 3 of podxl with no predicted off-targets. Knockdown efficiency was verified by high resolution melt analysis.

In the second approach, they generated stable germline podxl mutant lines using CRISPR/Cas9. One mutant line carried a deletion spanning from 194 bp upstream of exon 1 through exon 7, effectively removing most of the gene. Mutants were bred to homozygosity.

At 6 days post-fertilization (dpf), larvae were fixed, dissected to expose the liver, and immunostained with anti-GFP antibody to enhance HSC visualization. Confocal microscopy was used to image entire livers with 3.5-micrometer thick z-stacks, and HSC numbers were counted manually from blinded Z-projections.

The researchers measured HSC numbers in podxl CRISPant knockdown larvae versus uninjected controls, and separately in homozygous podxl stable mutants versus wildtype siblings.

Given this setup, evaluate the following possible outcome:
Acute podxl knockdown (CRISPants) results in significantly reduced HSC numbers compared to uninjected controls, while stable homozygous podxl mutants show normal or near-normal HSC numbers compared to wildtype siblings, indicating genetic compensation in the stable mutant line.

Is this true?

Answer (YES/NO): NO